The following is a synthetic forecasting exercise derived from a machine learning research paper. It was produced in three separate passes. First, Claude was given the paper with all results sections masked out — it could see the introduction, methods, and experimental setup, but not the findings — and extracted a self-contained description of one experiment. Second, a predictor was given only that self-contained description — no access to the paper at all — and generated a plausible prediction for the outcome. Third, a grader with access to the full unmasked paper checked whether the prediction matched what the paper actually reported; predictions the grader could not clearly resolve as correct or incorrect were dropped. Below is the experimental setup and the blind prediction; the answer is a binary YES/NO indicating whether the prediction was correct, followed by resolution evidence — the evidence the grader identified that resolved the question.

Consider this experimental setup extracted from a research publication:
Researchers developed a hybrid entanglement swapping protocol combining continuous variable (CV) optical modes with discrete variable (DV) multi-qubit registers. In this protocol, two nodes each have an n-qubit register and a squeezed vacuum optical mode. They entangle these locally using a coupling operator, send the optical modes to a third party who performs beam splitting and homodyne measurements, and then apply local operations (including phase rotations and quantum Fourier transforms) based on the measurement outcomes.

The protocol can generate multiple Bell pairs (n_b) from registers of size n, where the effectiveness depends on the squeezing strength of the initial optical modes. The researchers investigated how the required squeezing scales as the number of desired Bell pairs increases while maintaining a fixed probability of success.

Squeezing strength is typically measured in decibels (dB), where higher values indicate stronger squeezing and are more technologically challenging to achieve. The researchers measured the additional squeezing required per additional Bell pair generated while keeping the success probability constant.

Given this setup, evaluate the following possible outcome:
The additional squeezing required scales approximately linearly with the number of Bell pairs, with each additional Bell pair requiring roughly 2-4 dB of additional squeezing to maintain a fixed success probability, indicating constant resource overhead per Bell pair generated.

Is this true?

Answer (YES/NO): YES